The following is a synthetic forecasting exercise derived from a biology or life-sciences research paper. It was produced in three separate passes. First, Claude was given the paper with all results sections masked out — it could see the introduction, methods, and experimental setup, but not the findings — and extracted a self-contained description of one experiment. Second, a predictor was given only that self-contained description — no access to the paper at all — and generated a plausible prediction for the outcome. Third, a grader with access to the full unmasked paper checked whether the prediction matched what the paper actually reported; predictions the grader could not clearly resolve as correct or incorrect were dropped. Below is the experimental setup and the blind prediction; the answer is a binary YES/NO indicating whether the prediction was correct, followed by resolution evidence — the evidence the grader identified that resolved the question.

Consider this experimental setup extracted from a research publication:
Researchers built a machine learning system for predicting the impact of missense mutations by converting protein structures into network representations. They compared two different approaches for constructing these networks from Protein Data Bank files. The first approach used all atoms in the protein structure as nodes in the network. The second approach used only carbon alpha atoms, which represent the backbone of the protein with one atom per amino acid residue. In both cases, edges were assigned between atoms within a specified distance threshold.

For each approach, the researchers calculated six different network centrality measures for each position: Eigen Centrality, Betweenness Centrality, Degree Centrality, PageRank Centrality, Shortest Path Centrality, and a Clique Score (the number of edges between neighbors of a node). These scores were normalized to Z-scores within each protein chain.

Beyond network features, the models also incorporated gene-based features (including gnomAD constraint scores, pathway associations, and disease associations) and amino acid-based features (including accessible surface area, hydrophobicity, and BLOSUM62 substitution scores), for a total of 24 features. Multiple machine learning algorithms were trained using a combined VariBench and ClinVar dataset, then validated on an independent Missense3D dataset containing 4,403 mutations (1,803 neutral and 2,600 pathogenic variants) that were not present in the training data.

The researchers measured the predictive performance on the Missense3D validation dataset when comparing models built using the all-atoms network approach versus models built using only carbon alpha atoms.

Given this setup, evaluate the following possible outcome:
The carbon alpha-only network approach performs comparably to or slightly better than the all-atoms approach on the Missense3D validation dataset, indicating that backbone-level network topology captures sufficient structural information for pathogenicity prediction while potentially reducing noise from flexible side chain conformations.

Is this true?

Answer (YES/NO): NO